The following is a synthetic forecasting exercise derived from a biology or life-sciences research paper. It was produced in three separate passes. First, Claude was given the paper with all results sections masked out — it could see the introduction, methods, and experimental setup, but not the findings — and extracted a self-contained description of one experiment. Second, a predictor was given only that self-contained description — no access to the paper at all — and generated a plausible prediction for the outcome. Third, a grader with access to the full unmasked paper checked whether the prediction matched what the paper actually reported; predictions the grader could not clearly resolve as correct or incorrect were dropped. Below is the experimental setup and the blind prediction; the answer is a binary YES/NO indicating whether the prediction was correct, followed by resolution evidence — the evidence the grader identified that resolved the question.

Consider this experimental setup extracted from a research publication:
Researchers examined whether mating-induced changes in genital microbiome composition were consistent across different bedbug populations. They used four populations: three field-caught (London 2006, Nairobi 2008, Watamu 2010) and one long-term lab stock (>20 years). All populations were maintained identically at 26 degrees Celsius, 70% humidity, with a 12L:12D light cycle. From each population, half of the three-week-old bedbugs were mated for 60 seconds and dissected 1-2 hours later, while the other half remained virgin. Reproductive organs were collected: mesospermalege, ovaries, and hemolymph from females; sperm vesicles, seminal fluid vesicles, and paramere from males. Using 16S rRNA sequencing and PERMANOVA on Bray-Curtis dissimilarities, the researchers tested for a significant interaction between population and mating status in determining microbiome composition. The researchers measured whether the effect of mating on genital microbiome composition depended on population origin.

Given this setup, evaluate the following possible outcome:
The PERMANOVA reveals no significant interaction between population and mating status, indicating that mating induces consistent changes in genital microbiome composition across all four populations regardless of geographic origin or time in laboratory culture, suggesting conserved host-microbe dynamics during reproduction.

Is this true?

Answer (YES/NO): YES